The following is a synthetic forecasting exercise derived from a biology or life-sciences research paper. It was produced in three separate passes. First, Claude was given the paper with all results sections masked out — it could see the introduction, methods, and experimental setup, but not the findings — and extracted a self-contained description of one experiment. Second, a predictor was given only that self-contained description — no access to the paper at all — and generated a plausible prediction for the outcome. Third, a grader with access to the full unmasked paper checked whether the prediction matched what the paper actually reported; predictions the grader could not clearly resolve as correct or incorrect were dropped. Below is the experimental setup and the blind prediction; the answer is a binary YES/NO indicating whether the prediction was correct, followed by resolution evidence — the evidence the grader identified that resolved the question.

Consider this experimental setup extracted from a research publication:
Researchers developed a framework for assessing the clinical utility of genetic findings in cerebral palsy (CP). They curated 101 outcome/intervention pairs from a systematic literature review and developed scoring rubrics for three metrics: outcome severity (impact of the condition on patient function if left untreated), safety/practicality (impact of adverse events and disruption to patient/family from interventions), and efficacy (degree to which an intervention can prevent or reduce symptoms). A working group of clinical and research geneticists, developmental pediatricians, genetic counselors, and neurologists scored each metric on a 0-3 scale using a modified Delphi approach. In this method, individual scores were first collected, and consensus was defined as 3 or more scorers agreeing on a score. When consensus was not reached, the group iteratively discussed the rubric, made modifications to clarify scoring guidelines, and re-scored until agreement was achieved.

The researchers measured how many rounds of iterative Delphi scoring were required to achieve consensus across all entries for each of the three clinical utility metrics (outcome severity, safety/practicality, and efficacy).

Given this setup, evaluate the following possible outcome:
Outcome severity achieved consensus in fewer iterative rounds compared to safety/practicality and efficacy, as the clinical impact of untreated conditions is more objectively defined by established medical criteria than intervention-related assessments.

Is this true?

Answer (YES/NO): NO